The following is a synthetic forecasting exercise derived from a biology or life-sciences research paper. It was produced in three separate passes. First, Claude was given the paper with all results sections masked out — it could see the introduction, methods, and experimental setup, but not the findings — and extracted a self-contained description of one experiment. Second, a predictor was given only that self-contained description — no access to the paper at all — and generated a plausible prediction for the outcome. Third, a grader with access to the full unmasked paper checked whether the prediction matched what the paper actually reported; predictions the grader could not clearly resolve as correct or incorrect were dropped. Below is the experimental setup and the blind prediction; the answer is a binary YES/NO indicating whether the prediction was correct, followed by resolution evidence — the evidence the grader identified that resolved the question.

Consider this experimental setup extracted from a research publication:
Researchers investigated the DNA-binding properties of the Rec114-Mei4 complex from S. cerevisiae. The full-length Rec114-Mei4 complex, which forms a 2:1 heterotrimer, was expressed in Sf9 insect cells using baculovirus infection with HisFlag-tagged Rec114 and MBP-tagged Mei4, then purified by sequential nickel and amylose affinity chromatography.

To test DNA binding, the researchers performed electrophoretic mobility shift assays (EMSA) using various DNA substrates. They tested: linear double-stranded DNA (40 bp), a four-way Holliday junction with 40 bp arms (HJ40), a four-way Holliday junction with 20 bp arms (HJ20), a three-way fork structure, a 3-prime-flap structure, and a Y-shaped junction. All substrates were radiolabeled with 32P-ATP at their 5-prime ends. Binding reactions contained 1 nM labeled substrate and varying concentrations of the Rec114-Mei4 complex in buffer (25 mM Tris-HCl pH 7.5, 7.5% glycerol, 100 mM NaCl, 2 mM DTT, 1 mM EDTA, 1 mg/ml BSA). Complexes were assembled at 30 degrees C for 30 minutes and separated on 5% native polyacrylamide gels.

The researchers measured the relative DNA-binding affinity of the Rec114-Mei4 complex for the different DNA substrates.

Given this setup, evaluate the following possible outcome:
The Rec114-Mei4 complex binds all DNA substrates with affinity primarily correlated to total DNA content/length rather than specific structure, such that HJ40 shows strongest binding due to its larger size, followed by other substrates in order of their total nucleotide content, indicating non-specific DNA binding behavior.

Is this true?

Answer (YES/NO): NO